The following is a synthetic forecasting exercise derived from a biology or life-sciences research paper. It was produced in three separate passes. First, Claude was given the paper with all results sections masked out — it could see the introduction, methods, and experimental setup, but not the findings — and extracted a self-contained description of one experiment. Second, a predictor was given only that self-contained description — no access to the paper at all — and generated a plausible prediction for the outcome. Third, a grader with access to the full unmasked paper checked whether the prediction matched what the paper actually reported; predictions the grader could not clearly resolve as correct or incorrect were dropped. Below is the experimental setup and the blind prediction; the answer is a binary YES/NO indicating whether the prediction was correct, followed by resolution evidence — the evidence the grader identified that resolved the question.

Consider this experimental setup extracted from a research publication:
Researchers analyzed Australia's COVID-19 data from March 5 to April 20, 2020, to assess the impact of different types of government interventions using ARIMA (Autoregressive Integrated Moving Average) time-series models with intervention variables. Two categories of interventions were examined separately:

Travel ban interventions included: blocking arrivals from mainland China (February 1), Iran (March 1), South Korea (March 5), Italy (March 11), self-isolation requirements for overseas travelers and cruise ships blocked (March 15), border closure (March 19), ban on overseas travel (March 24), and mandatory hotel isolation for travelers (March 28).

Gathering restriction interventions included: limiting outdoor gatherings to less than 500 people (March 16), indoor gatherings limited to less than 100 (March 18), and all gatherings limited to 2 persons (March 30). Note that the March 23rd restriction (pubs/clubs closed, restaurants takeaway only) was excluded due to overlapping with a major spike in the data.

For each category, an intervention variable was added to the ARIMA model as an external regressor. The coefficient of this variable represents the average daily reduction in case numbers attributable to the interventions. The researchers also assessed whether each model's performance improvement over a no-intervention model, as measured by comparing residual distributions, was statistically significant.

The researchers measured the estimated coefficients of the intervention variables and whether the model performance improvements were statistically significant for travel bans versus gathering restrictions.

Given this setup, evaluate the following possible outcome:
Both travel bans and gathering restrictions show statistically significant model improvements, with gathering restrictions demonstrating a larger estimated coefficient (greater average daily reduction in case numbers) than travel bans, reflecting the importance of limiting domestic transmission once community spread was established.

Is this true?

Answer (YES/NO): NO